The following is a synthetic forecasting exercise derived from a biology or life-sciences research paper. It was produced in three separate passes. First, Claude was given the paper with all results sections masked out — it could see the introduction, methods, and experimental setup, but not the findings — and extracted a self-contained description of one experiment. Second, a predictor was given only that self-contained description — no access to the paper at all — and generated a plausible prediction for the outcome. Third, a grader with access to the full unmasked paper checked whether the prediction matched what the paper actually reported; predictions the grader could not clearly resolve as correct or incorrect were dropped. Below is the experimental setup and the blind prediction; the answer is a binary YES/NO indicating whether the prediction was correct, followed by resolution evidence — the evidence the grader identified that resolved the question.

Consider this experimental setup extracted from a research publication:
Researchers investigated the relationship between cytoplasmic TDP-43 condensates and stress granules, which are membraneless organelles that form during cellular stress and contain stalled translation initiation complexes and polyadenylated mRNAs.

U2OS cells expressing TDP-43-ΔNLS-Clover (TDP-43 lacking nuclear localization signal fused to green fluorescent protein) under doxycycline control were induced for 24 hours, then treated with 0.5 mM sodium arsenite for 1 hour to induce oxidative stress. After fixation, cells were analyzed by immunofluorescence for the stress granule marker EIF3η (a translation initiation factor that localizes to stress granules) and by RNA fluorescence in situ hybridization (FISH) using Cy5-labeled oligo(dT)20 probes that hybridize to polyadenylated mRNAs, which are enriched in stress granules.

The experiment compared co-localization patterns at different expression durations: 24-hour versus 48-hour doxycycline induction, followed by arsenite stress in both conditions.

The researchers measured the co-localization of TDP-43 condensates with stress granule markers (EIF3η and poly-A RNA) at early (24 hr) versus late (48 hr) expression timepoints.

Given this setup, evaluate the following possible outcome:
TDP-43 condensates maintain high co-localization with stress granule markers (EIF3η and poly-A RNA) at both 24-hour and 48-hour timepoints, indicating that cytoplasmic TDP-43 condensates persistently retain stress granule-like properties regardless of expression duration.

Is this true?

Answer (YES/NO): NO